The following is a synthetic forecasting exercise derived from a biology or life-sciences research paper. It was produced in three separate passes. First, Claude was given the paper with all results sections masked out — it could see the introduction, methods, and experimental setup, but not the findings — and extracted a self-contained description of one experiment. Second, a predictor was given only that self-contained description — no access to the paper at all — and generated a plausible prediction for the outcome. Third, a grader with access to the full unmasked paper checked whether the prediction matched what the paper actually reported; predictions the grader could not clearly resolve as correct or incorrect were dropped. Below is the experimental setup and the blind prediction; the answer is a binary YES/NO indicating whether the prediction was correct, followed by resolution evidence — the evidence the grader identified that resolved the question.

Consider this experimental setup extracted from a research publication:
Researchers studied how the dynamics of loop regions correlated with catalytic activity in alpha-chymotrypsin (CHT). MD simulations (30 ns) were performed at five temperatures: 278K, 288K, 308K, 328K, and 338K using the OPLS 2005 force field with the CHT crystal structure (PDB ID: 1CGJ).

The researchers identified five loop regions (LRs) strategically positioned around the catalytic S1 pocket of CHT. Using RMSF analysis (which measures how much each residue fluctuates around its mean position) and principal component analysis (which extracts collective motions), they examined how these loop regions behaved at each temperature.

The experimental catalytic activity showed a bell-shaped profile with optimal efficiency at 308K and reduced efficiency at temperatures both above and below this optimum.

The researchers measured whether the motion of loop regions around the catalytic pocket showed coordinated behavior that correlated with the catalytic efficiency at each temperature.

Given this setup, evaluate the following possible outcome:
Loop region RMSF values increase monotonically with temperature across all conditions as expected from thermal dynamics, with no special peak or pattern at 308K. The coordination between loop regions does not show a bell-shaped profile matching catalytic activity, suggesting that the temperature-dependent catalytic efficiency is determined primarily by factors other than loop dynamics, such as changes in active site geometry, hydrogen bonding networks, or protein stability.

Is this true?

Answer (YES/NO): NO